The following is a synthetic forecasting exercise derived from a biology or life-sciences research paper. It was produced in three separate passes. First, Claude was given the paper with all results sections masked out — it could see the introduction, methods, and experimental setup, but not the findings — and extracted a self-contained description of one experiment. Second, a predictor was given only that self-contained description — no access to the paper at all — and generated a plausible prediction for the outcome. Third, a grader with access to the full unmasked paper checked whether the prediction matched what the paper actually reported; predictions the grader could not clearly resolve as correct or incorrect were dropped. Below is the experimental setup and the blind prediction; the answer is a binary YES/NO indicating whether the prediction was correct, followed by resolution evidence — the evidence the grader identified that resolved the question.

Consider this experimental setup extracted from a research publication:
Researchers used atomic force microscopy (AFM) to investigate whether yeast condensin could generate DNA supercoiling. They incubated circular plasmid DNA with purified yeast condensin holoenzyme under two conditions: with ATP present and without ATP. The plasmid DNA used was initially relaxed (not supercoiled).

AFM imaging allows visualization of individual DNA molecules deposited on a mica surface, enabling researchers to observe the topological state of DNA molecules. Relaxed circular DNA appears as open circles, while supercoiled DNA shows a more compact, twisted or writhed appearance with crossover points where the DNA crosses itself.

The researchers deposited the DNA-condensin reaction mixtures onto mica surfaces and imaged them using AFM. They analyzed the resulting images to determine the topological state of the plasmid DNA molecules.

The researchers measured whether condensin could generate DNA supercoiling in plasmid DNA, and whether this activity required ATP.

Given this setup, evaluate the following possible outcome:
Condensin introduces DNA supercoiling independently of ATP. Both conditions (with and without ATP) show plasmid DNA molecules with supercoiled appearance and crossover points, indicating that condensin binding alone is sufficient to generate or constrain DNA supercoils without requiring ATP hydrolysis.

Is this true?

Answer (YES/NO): NO